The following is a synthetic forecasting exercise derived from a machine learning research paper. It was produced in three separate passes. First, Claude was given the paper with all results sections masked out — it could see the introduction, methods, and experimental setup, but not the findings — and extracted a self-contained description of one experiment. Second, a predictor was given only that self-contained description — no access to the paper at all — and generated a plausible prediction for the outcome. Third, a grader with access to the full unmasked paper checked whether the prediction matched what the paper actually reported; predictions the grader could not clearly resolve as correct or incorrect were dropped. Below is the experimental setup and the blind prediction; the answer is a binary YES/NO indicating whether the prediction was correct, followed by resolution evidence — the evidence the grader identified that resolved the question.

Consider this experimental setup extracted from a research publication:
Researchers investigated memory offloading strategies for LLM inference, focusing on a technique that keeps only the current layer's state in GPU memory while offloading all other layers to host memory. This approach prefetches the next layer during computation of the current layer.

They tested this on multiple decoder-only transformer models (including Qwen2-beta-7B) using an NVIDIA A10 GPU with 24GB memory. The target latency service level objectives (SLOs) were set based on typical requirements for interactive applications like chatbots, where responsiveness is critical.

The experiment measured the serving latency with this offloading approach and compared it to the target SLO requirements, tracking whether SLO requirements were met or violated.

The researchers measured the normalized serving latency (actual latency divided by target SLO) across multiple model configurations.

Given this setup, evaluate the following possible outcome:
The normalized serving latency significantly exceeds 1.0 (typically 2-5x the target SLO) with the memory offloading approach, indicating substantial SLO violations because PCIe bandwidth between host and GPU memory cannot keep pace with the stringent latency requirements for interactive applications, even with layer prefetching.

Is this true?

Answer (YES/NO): NO